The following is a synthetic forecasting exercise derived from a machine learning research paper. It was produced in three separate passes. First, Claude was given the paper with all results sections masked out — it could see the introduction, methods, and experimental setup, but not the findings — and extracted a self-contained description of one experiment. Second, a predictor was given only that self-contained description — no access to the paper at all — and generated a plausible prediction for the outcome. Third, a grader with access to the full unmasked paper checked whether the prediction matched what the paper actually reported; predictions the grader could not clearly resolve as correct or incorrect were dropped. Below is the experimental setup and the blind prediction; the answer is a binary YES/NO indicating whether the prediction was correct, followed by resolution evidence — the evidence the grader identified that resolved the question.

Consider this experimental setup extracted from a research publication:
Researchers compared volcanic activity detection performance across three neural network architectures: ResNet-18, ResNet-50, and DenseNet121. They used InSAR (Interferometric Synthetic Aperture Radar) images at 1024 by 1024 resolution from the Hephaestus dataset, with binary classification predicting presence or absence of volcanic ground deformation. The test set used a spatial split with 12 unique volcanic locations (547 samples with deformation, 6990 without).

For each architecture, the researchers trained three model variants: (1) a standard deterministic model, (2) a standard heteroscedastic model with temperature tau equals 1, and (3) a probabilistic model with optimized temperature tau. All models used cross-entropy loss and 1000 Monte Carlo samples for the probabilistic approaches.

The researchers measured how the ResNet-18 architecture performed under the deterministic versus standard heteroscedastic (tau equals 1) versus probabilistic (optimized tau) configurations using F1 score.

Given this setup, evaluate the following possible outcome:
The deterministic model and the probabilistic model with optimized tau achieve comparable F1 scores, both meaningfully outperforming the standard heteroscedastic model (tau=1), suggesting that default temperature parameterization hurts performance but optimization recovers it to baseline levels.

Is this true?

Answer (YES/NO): NO